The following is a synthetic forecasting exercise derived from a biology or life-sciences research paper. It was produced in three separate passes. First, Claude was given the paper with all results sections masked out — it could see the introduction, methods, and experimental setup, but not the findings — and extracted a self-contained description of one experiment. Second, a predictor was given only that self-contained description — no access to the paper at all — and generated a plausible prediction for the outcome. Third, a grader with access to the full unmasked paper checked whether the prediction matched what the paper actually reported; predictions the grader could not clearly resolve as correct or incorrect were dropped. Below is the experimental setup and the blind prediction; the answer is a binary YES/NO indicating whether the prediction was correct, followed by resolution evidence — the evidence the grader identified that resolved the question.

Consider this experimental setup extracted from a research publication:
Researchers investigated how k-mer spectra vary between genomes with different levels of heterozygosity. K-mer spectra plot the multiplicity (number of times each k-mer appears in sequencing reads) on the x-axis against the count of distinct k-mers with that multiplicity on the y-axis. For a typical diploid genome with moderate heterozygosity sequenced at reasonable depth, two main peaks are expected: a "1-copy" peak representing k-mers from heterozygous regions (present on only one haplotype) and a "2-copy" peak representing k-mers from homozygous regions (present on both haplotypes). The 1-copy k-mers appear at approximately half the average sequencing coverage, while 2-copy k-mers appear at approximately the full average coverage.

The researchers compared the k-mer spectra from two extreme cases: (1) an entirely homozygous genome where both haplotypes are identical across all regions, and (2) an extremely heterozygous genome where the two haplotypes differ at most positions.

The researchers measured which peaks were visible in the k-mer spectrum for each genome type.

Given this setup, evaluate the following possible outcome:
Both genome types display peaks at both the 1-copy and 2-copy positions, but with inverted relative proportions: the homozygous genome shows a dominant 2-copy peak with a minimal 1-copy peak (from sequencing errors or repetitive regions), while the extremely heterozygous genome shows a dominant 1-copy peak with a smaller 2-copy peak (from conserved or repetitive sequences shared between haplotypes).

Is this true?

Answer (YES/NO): NO